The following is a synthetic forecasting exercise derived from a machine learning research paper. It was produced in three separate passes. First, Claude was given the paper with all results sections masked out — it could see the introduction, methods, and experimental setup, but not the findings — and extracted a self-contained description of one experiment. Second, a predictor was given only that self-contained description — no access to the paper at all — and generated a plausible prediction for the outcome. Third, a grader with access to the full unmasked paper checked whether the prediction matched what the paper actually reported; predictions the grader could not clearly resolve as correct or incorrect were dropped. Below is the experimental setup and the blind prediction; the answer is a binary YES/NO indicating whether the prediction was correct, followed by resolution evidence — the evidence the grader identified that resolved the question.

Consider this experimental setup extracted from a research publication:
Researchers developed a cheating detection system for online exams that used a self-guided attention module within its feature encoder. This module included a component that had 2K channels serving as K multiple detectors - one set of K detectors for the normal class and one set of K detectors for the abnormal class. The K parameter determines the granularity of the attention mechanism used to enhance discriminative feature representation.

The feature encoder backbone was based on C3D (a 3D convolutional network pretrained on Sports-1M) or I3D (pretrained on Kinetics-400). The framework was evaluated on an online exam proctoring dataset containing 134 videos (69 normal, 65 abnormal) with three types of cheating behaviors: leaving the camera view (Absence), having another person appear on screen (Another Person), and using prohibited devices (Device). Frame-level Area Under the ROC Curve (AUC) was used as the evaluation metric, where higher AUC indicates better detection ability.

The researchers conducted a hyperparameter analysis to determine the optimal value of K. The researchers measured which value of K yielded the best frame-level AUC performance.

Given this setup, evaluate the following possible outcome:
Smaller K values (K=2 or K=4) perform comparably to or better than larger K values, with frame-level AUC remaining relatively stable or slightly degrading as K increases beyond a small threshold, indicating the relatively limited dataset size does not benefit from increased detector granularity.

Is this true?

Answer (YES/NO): NO